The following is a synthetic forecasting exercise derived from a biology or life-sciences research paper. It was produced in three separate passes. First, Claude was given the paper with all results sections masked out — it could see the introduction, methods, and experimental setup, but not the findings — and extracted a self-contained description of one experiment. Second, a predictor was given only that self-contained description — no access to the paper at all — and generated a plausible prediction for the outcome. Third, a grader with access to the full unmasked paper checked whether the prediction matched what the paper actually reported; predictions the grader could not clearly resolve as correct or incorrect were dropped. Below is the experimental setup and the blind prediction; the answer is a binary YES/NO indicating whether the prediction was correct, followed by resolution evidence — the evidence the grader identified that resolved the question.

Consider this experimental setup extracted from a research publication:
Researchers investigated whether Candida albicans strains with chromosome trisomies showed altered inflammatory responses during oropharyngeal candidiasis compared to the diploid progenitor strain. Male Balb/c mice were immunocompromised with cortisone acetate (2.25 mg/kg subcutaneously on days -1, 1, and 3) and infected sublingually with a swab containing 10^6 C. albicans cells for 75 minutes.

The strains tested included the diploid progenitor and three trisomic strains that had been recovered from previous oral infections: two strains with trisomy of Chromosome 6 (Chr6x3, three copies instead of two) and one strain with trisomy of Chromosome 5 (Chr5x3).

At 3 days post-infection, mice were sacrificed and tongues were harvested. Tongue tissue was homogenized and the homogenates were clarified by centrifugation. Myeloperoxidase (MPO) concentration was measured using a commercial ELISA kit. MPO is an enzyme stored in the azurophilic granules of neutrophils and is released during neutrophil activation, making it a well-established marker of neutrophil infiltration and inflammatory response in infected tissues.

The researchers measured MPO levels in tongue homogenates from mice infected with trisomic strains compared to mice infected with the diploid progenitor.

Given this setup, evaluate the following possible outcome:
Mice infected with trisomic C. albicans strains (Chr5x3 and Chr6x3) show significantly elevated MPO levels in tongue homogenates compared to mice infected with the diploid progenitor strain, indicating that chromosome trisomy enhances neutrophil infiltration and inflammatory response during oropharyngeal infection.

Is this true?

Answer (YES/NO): NO